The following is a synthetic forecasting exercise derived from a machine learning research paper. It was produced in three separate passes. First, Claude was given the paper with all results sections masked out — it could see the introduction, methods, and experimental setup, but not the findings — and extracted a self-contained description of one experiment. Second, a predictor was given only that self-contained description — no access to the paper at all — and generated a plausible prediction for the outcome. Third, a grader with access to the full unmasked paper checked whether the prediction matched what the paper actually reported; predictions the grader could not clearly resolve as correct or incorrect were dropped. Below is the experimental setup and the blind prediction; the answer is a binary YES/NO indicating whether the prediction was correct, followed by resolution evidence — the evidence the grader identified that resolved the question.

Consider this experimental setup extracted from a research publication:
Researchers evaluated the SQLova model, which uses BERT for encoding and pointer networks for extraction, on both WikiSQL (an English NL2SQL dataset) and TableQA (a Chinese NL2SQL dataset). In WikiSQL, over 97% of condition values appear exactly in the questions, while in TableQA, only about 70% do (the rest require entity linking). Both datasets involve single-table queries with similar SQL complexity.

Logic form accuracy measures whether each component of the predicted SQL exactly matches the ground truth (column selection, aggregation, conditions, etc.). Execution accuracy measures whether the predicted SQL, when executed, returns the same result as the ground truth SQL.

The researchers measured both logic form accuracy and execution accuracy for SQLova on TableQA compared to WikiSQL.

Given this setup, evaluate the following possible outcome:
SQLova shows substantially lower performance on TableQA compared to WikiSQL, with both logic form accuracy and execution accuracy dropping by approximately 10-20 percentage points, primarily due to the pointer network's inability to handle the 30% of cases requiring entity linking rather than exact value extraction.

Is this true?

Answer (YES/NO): NO